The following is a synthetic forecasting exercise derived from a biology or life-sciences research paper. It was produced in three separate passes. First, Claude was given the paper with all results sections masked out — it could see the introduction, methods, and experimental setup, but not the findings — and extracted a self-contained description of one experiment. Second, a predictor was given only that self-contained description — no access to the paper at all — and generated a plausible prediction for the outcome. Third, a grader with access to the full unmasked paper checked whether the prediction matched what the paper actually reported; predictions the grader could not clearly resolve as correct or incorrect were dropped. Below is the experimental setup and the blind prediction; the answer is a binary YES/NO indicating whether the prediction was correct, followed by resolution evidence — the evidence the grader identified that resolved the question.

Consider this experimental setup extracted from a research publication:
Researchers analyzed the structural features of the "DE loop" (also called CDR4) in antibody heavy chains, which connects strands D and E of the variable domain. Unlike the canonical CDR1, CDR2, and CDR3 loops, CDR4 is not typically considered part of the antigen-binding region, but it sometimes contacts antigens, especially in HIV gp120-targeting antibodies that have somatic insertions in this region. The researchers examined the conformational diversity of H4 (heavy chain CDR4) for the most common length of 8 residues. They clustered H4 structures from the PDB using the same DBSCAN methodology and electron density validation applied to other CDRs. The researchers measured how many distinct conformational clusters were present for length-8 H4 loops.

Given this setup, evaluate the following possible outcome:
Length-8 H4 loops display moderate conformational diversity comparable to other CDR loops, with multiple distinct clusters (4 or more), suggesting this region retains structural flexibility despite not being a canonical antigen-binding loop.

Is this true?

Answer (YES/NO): NO